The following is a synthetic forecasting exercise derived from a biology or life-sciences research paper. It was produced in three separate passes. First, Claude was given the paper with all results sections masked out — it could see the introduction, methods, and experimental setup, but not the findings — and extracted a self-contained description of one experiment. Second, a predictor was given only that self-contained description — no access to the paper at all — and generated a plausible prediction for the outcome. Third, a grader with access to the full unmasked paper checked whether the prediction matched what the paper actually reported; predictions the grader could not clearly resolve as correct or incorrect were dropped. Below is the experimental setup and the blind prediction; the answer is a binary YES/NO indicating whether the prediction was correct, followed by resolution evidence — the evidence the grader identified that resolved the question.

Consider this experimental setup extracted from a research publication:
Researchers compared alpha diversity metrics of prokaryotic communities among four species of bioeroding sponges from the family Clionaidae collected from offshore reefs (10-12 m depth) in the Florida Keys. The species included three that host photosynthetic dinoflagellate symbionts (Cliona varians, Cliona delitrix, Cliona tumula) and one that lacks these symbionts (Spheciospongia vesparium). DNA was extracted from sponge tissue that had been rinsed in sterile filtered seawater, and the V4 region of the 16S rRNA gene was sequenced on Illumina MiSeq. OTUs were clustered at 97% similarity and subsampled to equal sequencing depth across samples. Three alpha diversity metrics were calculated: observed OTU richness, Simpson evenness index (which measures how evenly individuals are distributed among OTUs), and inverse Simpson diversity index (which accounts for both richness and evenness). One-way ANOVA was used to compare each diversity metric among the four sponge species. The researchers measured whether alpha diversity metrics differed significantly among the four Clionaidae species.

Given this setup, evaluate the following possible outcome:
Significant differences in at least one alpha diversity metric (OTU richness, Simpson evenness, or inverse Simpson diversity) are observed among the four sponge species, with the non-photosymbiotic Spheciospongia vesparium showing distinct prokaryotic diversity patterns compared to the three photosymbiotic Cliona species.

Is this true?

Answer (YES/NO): NO